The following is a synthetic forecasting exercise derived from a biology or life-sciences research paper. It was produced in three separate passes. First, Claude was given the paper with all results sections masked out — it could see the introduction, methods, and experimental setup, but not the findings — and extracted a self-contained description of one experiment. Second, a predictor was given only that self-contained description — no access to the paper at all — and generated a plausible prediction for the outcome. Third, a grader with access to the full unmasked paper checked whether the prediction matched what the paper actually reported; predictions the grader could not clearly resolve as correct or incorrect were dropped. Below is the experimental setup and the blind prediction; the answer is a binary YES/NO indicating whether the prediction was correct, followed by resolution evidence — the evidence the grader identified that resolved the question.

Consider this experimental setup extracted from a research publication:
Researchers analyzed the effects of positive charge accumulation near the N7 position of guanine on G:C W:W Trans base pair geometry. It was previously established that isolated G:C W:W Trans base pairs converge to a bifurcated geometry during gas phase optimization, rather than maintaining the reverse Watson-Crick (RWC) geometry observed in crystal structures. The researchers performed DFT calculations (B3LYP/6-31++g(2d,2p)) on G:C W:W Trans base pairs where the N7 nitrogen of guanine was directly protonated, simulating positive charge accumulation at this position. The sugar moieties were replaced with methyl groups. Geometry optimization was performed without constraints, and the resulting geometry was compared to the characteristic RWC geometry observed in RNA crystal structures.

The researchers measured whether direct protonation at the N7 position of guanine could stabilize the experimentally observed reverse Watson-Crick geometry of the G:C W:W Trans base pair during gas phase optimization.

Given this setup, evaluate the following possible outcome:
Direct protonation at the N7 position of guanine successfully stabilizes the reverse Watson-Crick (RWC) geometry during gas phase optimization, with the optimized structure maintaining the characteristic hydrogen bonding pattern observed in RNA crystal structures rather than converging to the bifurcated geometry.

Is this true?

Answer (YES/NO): YES